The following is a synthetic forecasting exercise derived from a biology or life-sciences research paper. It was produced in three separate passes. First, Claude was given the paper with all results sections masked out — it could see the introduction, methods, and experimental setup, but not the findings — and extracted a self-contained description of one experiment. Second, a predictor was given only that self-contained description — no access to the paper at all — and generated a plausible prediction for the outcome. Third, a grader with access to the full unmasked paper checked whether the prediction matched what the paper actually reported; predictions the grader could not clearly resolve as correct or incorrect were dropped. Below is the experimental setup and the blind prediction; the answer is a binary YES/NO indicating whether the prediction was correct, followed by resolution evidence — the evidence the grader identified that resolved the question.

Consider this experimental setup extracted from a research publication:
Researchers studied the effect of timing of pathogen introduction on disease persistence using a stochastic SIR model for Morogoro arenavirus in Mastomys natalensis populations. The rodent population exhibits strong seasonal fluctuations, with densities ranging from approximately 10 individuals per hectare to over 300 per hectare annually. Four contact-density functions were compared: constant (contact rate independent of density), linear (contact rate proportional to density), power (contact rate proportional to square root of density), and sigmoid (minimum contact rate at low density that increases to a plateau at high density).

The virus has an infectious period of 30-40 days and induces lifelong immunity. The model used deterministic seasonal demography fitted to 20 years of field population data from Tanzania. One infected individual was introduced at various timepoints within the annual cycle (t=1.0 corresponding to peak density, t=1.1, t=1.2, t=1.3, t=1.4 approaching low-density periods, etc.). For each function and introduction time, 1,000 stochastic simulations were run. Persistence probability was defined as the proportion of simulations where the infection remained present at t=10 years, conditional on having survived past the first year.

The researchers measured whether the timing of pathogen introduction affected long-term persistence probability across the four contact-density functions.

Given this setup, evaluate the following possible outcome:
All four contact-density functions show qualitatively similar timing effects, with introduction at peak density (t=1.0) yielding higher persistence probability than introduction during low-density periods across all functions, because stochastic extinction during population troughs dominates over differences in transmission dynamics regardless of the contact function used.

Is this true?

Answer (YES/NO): NO